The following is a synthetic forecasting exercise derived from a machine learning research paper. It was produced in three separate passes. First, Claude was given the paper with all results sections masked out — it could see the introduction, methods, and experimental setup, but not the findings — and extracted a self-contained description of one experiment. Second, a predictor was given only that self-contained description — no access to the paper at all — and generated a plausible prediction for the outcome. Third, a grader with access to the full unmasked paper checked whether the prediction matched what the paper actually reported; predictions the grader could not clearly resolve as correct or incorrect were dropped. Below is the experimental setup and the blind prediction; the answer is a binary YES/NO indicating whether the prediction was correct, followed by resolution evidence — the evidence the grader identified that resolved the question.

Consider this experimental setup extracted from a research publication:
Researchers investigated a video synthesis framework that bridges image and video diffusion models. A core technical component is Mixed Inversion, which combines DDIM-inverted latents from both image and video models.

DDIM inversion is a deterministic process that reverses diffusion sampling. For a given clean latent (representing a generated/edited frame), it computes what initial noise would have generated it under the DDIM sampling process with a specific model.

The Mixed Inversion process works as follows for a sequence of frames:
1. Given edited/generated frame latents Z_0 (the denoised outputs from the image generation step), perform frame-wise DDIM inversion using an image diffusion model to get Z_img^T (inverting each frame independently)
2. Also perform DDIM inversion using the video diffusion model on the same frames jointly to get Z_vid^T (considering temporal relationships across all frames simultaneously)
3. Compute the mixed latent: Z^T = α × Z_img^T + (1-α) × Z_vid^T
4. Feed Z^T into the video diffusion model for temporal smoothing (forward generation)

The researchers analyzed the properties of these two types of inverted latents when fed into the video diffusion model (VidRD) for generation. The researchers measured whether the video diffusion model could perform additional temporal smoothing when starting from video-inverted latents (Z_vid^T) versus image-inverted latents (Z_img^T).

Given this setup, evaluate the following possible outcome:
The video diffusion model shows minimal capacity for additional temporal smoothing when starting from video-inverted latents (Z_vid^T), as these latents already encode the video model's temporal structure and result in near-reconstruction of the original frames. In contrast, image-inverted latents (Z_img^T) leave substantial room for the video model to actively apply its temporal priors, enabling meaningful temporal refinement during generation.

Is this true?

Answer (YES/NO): YES